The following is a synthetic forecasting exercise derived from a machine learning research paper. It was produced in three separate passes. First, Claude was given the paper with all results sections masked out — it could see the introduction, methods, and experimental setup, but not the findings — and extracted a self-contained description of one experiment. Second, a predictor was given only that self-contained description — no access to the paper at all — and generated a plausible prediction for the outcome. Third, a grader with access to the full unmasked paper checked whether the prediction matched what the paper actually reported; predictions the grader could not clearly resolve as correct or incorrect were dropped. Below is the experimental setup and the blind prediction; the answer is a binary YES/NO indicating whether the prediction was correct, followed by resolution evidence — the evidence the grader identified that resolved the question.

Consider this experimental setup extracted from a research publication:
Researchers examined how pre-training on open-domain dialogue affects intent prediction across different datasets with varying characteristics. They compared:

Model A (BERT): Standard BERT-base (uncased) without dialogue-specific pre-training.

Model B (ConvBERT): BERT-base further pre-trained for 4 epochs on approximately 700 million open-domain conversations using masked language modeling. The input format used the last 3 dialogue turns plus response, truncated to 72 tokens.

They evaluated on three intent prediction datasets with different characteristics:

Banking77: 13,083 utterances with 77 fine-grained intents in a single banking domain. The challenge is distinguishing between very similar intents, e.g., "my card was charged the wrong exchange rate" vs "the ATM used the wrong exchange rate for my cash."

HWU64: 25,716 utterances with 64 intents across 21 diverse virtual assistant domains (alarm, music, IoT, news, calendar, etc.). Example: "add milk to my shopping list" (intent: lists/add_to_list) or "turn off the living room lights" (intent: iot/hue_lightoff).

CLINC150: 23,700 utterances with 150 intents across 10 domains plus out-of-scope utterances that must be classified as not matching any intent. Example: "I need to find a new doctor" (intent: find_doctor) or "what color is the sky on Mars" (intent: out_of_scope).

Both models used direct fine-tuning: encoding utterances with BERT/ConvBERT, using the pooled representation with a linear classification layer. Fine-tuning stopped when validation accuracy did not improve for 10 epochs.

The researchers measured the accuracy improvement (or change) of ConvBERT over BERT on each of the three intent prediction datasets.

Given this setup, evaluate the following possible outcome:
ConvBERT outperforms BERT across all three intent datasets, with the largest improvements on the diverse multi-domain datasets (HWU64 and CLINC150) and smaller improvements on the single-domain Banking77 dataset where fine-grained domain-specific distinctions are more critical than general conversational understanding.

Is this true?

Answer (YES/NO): NO